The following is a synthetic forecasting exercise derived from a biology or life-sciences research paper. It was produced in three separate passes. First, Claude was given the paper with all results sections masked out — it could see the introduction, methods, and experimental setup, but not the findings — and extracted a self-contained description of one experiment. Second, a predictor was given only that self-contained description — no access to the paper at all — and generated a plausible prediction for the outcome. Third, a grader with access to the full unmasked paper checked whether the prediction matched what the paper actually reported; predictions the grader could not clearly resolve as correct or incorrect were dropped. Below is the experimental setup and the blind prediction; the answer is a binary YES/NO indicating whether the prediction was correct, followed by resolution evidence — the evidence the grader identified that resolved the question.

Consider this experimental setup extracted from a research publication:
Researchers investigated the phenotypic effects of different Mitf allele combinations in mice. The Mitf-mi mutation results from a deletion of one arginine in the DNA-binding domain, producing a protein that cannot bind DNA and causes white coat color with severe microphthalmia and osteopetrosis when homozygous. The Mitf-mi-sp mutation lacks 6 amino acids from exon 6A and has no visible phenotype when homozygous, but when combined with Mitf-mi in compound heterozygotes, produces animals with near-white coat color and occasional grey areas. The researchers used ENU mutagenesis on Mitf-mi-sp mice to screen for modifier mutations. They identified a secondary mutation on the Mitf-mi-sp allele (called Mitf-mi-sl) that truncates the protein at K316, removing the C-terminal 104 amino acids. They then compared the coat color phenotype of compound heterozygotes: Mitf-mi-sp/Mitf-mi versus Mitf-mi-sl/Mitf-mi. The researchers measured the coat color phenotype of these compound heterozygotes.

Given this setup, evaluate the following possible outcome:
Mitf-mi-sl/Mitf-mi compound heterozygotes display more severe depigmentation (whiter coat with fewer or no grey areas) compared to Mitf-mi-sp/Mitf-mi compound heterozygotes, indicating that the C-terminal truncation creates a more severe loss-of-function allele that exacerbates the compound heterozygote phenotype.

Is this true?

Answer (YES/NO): NO